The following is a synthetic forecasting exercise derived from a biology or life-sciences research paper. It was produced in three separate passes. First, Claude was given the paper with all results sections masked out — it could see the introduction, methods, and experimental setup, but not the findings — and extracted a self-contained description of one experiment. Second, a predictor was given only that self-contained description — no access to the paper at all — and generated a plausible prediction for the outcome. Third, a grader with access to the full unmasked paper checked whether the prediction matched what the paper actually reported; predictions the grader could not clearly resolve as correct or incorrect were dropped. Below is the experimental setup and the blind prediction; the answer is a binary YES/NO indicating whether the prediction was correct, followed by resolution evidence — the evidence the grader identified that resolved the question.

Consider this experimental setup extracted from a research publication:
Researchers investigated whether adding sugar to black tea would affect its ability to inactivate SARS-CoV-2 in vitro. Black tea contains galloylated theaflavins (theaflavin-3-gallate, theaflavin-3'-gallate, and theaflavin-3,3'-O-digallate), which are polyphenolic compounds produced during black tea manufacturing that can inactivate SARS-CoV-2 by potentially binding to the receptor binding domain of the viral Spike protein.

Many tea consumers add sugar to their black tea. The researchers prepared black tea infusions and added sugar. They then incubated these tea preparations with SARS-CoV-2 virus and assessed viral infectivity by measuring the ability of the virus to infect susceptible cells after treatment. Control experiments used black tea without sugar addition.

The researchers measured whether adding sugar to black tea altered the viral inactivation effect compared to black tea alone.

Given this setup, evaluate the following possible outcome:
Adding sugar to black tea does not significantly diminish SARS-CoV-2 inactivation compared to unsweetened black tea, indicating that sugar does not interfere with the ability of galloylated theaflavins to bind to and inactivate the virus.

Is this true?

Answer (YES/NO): YES